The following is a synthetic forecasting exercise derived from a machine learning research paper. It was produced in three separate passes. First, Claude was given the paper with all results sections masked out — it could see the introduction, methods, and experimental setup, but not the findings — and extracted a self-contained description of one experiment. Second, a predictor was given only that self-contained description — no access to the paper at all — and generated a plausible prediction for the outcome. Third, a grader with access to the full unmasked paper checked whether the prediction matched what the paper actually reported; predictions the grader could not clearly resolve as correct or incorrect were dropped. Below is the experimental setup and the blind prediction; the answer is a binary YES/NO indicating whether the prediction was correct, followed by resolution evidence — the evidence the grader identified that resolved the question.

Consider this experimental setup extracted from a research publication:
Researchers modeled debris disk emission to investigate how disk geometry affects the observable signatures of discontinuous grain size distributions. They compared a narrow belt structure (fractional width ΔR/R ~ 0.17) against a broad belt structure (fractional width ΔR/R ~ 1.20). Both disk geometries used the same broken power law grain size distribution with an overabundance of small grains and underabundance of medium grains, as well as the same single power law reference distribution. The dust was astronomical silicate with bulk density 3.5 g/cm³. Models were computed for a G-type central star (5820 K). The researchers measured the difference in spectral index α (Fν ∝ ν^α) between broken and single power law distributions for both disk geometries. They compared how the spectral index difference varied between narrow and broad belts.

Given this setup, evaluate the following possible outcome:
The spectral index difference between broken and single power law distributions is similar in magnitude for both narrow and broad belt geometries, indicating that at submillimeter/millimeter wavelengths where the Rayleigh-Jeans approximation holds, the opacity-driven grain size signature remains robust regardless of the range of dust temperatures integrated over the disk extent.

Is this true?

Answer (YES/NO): YES